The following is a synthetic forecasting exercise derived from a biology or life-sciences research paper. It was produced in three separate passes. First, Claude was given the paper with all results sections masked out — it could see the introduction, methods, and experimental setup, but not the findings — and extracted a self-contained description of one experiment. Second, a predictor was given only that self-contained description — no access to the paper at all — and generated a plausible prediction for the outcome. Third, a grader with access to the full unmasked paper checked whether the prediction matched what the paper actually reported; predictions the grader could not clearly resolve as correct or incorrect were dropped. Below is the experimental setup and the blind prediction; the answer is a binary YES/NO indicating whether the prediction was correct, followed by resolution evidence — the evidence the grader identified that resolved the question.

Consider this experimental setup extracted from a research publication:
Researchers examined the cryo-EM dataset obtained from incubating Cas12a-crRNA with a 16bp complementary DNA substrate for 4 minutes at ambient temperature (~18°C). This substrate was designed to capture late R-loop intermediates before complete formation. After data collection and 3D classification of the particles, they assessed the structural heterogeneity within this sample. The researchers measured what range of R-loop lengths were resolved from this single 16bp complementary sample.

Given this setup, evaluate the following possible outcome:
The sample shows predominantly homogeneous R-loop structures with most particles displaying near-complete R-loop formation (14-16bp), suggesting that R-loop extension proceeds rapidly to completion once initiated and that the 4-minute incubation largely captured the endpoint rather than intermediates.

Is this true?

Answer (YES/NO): NO